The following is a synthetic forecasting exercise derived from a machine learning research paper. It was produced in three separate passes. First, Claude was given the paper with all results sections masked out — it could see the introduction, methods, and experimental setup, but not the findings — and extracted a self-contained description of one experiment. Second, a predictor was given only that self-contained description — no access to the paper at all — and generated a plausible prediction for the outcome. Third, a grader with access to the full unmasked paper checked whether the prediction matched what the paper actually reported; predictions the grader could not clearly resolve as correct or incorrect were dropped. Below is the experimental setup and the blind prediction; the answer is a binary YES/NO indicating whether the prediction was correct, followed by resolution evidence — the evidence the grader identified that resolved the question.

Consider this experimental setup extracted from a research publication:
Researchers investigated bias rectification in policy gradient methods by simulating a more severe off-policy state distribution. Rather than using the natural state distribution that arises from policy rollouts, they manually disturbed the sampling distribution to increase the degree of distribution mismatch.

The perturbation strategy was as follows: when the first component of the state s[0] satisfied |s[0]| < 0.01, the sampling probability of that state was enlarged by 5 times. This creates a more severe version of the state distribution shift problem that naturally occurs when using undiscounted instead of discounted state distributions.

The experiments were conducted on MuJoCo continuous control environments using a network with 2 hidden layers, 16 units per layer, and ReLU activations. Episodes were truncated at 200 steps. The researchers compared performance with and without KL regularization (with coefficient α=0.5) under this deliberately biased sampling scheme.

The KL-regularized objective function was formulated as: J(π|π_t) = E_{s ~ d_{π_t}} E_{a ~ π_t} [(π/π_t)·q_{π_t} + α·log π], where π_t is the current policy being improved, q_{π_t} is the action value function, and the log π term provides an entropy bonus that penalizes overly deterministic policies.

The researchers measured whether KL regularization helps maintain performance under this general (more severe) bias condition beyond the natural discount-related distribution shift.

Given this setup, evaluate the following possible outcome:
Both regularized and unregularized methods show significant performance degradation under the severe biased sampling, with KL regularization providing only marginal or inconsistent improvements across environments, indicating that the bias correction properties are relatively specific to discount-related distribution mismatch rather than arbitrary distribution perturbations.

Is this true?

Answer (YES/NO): NO